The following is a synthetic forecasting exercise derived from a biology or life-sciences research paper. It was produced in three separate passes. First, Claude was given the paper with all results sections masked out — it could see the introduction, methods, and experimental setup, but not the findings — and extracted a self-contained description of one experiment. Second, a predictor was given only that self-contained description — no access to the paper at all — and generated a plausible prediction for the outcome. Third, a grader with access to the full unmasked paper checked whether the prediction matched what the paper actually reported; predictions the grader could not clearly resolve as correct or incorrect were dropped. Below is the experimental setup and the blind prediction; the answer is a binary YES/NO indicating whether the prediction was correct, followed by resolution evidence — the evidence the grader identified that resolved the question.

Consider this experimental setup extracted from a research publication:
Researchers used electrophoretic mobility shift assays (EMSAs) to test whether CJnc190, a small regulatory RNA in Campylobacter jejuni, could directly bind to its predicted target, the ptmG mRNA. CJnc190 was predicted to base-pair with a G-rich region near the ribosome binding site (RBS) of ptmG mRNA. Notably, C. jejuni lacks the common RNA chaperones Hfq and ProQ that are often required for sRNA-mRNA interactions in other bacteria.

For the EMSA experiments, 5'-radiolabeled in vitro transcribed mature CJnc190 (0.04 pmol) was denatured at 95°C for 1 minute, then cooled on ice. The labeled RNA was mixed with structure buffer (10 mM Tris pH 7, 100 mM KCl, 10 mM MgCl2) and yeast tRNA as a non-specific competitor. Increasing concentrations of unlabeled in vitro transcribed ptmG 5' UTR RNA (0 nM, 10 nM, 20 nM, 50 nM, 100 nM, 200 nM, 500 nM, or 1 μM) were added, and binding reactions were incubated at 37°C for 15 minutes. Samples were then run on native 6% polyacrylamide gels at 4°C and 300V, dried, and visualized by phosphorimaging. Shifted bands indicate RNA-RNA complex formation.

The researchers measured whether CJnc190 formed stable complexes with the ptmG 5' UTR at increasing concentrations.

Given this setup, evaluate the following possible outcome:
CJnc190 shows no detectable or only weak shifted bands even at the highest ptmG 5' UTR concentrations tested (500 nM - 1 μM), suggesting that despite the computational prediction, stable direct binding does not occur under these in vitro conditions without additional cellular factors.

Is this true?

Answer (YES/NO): NO